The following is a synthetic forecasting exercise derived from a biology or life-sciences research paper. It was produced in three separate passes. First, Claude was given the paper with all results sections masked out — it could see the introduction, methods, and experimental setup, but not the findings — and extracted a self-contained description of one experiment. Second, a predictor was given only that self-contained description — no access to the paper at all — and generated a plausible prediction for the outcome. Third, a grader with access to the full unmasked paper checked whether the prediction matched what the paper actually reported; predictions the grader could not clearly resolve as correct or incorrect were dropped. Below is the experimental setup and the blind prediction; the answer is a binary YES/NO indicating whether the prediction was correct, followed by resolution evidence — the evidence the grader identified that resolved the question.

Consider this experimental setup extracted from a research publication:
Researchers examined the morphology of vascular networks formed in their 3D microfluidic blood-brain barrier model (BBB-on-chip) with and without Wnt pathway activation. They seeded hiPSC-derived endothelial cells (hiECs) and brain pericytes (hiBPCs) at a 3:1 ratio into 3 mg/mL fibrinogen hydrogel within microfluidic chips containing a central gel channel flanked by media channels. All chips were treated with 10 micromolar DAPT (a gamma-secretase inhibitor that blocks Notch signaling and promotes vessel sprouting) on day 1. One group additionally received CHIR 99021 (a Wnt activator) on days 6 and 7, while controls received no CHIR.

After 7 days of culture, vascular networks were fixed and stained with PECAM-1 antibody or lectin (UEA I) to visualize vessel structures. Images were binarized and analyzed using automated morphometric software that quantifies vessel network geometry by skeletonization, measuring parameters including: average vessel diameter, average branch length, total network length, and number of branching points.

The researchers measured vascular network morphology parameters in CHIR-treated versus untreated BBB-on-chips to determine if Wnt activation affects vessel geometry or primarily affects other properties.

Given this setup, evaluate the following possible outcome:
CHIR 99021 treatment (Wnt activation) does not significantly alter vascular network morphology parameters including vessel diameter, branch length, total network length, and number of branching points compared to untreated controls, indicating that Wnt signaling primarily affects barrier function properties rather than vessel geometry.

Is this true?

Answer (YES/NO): YES